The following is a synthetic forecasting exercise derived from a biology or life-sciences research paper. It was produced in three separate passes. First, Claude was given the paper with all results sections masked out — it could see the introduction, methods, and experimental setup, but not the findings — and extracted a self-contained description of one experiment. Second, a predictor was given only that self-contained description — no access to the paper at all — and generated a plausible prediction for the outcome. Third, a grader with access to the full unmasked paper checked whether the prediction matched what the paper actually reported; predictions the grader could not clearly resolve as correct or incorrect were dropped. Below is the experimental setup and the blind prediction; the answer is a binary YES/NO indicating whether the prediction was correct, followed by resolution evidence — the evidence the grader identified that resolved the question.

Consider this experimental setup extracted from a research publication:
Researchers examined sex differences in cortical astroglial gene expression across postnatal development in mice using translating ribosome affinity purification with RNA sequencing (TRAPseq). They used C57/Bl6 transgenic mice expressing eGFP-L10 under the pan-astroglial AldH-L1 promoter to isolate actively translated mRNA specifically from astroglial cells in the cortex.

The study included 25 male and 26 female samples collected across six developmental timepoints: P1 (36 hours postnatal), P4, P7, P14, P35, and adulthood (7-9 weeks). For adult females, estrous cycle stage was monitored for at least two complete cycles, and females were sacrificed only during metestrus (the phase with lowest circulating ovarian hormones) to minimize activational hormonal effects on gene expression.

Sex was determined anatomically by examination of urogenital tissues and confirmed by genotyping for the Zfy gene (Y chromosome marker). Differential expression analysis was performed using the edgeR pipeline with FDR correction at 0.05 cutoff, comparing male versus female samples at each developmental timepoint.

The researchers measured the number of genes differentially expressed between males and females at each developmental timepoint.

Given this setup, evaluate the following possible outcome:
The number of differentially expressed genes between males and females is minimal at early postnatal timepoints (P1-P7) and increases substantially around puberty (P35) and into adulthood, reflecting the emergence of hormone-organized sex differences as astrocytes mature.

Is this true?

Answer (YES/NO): NO